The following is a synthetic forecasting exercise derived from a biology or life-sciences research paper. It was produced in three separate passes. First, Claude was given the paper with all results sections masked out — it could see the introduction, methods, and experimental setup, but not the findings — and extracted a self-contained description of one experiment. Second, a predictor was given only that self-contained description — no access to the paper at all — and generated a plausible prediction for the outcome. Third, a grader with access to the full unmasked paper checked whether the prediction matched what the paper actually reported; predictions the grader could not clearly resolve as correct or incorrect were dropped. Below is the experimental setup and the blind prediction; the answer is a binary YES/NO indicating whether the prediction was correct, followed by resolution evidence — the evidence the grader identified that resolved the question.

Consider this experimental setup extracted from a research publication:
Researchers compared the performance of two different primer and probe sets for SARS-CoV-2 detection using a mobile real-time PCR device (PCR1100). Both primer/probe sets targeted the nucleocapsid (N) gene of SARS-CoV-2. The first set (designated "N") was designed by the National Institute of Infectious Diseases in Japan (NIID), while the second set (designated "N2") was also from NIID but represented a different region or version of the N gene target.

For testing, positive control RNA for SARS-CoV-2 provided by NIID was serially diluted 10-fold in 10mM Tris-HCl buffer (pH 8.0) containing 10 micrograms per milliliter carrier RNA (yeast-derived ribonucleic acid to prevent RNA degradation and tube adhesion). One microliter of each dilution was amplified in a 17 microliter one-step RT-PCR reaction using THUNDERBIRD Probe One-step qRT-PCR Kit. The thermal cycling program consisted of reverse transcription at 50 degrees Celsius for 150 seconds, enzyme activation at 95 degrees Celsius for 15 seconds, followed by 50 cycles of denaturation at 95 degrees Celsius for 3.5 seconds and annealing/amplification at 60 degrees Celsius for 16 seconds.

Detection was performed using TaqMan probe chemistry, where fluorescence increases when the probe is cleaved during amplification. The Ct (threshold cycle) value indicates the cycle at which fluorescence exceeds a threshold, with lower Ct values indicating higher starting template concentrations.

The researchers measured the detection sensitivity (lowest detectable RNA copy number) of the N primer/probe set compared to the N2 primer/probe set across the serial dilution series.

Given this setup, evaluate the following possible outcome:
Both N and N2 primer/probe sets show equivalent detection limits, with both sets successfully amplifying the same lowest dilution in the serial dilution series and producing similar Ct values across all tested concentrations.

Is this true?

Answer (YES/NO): NO